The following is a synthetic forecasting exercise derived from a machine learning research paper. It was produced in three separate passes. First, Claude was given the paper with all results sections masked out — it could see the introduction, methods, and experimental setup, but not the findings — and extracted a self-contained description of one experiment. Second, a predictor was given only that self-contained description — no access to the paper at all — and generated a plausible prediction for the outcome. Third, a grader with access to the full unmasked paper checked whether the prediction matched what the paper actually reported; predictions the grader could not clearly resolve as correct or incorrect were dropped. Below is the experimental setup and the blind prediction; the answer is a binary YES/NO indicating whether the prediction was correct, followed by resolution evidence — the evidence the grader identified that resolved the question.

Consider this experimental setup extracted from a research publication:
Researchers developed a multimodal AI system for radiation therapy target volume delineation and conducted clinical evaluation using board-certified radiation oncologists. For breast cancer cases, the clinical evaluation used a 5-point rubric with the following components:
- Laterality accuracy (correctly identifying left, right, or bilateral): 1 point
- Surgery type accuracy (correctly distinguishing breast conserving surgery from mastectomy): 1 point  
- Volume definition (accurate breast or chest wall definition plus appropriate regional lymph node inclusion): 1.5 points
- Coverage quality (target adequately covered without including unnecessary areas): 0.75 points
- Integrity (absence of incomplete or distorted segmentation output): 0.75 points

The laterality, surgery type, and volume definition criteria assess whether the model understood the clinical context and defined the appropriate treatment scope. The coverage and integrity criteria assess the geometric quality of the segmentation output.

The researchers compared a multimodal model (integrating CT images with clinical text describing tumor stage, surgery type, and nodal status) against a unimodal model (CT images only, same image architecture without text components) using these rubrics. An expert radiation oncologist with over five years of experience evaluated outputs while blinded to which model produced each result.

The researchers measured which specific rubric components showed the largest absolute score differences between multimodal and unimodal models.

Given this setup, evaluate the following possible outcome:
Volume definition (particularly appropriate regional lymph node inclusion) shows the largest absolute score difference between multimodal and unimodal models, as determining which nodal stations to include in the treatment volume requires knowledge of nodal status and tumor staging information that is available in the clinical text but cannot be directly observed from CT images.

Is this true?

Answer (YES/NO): NO